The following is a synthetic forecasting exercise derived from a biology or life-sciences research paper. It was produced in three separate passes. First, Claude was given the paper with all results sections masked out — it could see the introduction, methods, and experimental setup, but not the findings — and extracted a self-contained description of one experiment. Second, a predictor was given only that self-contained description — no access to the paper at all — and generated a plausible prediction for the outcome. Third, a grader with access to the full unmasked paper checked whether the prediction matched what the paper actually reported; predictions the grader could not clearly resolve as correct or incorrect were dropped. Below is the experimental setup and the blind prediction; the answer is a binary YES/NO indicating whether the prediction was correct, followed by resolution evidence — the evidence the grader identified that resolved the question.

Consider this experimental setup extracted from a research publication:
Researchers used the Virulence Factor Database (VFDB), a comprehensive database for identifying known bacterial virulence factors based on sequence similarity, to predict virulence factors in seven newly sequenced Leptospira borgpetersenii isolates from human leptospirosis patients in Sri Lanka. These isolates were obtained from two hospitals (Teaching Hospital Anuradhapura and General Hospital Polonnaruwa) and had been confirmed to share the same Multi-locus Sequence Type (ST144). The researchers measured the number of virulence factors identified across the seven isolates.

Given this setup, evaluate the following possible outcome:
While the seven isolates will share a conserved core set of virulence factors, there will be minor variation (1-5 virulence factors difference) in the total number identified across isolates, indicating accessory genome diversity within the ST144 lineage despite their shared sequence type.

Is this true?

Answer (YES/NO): NO